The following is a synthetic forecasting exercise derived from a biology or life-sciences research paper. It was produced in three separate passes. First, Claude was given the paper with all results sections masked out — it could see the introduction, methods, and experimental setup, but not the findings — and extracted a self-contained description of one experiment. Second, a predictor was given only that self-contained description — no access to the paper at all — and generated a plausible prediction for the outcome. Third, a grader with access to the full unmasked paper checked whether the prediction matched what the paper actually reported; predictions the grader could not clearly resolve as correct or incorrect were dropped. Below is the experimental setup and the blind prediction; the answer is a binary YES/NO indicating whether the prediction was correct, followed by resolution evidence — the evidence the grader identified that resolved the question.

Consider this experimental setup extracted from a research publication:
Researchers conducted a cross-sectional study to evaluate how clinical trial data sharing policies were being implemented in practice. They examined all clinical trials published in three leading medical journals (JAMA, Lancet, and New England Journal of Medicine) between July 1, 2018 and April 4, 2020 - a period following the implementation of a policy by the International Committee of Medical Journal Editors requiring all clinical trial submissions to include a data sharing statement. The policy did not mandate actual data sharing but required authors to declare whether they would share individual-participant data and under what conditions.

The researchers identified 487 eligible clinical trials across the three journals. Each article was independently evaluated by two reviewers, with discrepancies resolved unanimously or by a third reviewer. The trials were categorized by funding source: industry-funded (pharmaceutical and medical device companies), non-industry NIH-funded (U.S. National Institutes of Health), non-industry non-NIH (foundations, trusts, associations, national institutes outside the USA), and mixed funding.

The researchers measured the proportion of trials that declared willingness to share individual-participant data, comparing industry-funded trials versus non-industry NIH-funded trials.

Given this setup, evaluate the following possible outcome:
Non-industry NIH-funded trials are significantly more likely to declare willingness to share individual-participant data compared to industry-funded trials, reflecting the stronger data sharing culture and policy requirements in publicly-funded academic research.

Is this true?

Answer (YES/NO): YES